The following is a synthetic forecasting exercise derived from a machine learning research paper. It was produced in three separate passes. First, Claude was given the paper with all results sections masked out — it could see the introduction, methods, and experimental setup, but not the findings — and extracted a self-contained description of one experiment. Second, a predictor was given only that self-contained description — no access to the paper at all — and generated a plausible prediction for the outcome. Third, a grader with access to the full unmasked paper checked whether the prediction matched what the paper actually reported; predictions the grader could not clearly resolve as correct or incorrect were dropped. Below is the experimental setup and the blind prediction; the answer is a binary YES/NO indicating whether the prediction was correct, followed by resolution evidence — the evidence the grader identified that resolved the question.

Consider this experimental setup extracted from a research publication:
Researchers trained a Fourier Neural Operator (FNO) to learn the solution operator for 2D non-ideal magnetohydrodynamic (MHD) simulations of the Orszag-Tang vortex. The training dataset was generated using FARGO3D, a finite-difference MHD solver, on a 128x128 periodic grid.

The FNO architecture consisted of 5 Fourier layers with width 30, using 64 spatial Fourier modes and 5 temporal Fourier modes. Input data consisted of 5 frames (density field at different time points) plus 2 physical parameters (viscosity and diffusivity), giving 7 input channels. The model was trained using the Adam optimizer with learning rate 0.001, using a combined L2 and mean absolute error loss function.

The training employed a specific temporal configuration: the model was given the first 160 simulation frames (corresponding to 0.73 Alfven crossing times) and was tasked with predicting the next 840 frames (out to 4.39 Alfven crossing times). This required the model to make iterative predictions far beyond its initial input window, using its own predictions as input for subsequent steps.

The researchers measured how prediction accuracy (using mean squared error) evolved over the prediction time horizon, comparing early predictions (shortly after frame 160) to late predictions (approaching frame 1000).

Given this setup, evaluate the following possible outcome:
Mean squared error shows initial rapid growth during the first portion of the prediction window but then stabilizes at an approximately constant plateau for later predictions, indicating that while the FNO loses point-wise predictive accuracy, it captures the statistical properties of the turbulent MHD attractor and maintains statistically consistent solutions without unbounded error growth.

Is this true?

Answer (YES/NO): NO